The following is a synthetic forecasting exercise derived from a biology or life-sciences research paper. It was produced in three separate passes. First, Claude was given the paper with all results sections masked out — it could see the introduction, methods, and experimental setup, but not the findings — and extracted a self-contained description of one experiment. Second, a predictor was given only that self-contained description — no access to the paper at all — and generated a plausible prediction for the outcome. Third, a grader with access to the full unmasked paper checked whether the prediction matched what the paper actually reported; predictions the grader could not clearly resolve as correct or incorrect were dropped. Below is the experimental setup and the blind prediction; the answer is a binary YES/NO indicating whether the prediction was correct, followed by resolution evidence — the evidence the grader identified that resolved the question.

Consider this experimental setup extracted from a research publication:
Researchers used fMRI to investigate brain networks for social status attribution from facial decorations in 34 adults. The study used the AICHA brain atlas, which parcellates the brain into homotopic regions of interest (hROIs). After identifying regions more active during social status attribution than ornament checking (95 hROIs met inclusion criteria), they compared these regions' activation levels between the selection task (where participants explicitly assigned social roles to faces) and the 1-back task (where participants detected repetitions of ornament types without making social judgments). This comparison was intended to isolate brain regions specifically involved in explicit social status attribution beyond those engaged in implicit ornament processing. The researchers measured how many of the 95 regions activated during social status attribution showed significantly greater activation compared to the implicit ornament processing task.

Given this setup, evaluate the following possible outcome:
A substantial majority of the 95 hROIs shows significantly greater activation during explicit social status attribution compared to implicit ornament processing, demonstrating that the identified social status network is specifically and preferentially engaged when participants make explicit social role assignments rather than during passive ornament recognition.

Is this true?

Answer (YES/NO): NO